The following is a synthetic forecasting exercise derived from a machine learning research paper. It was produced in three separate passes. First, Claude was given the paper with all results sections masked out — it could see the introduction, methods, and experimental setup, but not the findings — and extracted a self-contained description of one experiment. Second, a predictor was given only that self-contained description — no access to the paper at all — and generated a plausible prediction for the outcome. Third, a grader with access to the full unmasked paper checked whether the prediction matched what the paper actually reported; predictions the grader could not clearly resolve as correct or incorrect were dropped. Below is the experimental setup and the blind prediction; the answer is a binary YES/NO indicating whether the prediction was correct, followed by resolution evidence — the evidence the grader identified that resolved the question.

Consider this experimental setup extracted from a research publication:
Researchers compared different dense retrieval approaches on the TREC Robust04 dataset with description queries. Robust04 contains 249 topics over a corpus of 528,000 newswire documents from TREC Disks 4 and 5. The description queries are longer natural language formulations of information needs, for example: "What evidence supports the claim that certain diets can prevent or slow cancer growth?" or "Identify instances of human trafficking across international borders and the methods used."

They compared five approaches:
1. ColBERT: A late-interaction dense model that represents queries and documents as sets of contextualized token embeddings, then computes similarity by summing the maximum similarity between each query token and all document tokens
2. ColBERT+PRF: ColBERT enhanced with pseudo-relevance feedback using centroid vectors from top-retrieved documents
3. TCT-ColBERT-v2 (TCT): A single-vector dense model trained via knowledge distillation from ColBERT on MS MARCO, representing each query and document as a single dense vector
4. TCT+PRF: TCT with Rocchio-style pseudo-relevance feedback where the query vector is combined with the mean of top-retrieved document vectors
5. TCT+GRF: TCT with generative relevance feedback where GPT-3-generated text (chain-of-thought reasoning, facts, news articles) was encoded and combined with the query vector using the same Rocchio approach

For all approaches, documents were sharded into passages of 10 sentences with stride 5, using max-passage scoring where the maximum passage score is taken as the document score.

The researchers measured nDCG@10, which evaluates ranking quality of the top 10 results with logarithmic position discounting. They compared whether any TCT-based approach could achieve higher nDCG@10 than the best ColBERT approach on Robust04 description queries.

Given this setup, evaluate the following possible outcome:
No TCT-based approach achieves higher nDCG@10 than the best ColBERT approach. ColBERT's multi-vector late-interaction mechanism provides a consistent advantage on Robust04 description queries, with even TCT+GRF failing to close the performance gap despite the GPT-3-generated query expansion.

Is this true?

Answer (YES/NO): NO